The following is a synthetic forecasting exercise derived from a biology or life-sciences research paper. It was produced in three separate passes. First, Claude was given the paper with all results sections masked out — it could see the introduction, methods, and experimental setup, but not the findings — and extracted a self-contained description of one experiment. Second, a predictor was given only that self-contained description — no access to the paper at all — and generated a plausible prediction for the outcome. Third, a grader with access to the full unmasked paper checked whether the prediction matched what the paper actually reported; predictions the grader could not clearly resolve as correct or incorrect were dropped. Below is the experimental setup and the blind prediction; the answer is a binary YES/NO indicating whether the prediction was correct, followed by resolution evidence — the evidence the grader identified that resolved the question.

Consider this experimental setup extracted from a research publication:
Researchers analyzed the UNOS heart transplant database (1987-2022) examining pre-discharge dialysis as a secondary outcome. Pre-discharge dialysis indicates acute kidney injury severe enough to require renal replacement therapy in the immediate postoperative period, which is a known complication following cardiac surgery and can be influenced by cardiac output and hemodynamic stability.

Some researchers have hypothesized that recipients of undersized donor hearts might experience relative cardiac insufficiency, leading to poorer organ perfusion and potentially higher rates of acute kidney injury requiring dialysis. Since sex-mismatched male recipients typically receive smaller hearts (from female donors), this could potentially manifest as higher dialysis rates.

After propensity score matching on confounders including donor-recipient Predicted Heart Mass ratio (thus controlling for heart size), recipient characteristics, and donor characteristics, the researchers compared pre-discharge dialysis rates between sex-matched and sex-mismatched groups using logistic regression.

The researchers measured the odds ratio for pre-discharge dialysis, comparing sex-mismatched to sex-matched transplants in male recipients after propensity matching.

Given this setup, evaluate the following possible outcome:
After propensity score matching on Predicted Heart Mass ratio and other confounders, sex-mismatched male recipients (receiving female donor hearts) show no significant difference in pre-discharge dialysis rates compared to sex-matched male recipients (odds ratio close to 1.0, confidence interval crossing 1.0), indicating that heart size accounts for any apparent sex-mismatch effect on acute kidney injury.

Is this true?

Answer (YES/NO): YES